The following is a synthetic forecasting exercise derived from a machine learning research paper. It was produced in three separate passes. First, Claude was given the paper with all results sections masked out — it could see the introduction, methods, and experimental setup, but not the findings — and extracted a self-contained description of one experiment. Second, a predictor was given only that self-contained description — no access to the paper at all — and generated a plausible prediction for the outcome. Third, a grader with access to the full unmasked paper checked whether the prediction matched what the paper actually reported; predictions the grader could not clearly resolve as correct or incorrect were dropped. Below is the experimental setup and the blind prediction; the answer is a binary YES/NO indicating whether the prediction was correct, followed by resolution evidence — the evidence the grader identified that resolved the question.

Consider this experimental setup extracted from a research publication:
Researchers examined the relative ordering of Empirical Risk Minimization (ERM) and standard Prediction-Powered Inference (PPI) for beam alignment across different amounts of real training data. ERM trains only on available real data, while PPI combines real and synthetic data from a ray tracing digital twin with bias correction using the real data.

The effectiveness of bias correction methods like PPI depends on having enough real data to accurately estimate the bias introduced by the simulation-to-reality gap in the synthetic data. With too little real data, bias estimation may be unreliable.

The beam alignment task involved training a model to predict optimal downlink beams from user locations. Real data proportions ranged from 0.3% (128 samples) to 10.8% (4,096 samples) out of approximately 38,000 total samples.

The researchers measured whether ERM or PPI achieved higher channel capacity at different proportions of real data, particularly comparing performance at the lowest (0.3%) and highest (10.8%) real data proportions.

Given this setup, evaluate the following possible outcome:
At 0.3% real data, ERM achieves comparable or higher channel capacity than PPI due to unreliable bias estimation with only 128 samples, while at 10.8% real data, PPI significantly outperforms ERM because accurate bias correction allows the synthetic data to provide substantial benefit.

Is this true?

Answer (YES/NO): NO